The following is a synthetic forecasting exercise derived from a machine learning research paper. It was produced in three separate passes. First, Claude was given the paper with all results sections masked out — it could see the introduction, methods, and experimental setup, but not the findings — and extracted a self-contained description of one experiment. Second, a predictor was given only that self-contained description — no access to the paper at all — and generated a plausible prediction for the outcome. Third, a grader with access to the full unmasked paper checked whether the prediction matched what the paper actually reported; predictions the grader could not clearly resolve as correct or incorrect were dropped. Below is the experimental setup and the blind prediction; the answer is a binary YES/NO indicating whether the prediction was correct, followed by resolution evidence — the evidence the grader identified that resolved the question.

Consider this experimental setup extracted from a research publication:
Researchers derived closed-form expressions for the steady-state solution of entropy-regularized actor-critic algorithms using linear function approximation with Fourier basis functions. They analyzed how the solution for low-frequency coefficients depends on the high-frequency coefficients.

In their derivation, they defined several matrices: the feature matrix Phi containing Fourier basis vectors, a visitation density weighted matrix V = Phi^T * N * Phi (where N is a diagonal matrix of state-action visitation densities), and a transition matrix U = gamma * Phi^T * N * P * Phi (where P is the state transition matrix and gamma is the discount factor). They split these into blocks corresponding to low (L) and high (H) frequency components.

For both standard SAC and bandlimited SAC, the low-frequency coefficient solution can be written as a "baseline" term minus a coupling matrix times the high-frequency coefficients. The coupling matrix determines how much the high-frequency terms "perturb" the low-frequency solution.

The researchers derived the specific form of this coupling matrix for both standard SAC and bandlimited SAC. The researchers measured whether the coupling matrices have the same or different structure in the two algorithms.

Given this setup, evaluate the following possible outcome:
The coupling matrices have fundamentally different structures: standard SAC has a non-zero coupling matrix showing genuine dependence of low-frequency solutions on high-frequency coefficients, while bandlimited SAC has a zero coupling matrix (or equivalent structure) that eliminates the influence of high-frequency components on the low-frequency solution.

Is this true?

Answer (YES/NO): NO